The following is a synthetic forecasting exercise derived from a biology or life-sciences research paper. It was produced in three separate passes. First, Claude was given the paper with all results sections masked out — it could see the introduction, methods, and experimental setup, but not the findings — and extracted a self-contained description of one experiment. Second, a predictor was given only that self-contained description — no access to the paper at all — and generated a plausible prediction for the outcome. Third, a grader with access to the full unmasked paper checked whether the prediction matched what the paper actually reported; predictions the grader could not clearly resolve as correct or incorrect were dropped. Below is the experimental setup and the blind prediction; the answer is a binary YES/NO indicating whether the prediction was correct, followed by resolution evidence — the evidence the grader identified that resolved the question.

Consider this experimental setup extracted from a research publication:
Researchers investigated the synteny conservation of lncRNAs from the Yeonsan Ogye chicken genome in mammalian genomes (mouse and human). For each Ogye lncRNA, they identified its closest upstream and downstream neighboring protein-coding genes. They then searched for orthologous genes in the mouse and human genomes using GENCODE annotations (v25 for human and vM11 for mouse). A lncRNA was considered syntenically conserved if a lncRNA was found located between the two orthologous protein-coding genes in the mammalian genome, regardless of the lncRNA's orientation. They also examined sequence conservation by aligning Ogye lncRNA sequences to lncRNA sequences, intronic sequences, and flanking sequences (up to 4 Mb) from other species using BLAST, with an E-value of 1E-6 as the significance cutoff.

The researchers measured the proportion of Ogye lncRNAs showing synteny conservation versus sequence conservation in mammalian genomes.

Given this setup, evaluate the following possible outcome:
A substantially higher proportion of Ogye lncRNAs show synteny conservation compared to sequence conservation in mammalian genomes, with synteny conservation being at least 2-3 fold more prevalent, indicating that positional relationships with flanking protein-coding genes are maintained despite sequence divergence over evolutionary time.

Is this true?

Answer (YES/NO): YES